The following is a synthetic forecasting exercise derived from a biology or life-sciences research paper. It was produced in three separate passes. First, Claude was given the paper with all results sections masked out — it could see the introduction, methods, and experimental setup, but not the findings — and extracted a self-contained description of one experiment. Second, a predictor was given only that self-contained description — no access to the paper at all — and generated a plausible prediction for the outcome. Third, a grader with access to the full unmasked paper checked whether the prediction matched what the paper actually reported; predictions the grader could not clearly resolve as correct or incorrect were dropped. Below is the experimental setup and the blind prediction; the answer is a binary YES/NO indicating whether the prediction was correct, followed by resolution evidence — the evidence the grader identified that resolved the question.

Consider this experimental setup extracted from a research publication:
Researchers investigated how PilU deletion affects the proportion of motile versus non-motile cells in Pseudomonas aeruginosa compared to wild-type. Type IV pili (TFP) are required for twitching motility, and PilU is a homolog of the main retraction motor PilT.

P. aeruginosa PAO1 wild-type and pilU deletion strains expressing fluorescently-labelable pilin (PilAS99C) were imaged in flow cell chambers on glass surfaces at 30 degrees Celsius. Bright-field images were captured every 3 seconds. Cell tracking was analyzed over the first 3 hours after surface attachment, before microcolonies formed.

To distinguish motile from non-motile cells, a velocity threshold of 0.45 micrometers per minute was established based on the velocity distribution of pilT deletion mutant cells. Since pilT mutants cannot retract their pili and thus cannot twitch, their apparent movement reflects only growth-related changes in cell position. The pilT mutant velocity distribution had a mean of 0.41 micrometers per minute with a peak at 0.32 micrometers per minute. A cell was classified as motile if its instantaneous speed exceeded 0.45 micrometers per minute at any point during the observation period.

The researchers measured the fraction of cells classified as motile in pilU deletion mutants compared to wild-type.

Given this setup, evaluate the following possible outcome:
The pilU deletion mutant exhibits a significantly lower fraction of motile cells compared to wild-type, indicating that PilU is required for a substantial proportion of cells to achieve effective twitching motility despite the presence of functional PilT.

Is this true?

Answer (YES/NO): YES